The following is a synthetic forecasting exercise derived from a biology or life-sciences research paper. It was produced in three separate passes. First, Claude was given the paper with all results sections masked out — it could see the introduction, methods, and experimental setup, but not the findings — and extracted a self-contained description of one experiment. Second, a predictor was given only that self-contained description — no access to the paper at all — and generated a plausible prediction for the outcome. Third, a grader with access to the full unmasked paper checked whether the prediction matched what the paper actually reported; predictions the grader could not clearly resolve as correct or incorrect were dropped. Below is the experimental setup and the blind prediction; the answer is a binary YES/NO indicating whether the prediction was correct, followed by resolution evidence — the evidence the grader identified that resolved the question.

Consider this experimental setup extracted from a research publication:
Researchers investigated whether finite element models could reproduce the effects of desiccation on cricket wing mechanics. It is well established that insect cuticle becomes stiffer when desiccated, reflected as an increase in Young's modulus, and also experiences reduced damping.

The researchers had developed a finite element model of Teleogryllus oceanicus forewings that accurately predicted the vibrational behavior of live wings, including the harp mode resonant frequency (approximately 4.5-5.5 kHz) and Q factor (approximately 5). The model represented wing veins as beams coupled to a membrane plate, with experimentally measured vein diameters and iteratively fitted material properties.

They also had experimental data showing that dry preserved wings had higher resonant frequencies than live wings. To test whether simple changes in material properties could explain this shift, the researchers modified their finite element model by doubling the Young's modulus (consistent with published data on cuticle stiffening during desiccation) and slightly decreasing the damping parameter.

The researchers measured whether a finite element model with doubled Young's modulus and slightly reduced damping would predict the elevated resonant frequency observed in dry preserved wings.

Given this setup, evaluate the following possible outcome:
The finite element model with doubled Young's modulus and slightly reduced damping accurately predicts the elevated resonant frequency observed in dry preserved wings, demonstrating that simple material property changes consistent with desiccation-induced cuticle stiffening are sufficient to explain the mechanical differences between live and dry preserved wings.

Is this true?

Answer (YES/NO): YES